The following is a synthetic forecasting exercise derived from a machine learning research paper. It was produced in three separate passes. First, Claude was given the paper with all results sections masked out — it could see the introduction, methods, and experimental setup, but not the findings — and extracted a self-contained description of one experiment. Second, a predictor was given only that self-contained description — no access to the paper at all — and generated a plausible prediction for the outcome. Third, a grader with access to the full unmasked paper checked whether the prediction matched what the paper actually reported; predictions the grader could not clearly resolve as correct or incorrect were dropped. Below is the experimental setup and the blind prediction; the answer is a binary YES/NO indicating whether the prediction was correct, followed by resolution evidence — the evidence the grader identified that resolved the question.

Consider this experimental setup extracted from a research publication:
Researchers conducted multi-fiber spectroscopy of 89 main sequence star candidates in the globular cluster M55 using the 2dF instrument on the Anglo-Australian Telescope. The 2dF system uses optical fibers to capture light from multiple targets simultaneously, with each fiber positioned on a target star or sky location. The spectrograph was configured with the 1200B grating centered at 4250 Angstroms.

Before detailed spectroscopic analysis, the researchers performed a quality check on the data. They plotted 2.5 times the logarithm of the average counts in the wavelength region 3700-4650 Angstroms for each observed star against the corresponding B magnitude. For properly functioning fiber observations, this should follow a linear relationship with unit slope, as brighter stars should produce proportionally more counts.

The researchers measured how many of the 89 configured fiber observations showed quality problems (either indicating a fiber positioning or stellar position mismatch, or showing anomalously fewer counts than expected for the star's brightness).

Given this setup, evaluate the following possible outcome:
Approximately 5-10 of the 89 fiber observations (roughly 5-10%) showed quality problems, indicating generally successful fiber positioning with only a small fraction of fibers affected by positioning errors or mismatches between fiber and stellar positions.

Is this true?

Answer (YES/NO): YES